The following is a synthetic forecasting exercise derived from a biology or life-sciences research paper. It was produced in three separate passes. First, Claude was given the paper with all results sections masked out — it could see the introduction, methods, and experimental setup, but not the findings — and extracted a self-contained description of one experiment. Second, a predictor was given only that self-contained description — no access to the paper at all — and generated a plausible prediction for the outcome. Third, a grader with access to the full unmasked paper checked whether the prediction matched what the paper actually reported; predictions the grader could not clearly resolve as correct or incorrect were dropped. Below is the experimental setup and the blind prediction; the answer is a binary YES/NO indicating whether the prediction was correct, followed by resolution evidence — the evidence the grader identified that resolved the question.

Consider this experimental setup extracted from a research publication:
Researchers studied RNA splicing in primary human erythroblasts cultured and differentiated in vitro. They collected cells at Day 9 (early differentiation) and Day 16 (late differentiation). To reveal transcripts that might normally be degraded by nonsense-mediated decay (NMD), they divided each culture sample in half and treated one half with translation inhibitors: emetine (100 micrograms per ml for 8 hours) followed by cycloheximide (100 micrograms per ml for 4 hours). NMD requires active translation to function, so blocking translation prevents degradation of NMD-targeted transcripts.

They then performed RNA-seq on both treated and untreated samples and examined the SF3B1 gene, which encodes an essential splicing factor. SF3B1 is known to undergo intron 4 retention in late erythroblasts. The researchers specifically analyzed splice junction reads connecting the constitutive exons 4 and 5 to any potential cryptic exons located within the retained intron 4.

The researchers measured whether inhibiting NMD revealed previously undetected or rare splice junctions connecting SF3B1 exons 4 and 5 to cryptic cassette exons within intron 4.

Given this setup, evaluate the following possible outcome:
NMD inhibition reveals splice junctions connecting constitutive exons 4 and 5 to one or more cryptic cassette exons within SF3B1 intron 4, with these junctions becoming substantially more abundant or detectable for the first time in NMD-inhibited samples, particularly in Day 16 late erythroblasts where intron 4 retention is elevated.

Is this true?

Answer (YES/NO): YES